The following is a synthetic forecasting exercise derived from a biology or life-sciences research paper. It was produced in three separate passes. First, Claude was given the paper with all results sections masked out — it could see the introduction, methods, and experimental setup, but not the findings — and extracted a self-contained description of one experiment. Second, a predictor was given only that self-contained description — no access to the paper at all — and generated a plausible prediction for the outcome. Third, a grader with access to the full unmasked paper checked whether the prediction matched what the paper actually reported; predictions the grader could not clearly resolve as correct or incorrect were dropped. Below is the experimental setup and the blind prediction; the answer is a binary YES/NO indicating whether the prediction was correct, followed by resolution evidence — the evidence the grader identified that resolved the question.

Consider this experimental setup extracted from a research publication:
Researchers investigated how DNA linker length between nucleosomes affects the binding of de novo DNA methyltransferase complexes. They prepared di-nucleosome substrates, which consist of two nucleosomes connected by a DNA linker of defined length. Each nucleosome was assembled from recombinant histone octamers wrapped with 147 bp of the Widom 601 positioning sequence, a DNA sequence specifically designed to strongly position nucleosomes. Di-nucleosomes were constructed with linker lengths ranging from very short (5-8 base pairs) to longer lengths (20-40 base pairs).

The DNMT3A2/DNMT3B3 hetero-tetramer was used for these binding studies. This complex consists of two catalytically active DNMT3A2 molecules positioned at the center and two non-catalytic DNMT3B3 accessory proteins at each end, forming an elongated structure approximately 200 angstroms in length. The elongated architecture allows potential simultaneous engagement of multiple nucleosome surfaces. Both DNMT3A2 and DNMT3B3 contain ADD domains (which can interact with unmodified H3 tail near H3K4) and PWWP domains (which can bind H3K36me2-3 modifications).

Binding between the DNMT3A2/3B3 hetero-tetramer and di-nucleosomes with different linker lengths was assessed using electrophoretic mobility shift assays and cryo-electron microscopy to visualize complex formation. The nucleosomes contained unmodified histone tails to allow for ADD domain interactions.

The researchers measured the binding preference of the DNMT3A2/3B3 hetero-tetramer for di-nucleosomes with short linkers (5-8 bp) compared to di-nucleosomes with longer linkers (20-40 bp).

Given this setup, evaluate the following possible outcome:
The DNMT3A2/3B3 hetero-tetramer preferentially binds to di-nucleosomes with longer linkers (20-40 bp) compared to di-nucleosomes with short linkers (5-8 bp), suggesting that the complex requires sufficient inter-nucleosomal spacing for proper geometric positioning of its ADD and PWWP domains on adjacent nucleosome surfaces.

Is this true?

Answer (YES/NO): NO